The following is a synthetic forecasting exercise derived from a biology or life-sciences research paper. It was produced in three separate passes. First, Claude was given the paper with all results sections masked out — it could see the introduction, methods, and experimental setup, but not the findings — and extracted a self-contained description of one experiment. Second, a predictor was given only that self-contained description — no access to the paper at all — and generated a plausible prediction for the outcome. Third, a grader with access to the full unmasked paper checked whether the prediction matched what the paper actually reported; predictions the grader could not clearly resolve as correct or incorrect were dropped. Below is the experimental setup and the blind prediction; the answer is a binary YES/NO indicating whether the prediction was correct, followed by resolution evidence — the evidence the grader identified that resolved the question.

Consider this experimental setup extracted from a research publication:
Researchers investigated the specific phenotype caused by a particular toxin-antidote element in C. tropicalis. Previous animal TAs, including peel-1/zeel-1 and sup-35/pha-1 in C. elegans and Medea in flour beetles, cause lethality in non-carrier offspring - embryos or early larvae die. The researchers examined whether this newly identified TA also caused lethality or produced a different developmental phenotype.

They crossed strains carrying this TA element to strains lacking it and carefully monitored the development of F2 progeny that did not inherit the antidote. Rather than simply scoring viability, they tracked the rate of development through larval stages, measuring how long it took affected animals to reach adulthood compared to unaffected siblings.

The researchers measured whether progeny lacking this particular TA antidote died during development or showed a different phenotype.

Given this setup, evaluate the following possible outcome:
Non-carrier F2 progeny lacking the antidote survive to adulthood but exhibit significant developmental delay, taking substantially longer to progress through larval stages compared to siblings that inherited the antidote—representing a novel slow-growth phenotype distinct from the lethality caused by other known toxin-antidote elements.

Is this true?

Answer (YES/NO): YES